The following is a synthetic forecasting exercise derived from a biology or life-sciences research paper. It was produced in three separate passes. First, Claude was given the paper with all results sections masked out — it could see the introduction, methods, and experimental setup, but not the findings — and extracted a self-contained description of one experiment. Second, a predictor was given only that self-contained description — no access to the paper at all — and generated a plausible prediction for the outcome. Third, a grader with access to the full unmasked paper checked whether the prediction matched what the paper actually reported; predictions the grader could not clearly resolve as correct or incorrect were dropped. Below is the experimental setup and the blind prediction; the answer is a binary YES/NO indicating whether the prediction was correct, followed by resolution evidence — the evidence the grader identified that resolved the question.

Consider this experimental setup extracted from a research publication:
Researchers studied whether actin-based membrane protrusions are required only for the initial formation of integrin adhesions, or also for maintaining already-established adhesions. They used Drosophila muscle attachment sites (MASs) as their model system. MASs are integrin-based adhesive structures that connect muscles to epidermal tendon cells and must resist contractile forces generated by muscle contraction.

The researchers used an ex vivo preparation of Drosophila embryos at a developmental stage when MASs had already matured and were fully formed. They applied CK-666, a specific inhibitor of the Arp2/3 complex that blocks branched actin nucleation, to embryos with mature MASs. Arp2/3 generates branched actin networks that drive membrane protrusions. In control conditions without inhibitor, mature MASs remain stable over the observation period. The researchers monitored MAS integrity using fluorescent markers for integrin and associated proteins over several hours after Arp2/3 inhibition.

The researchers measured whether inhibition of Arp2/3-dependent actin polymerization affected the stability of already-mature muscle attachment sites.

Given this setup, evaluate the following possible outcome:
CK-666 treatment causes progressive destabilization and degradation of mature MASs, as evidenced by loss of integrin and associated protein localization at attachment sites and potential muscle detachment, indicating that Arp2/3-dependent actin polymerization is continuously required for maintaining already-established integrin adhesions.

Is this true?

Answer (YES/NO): YES